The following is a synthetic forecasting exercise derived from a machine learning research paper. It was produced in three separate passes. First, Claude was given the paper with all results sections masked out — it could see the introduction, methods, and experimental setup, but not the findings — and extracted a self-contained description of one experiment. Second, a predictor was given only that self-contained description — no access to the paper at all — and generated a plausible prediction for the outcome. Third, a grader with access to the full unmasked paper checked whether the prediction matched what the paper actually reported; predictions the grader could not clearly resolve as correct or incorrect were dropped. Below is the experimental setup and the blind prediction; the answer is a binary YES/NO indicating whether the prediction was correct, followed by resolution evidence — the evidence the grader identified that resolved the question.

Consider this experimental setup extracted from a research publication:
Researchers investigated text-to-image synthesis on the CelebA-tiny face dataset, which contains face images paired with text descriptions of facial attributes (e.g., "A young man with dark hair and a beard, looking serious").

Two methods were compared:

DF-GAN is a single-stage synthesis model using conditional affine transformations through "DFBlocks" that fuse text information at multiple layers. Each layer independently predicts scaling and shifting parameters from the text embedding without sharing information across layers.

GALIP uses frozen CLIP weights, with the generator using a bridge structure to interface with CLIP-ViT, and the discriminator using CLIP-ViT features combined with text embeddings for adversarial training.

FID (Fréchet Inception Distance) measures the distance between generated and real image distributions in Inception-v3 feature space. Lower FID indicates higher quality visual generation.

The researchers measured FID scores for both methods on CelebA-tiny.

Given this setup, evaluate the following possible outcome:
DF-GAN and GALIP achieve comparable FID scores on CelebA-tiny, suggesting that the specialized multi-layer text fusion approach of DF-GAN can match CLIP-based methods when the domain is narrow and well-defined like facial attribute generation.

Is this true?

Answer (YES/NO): NO